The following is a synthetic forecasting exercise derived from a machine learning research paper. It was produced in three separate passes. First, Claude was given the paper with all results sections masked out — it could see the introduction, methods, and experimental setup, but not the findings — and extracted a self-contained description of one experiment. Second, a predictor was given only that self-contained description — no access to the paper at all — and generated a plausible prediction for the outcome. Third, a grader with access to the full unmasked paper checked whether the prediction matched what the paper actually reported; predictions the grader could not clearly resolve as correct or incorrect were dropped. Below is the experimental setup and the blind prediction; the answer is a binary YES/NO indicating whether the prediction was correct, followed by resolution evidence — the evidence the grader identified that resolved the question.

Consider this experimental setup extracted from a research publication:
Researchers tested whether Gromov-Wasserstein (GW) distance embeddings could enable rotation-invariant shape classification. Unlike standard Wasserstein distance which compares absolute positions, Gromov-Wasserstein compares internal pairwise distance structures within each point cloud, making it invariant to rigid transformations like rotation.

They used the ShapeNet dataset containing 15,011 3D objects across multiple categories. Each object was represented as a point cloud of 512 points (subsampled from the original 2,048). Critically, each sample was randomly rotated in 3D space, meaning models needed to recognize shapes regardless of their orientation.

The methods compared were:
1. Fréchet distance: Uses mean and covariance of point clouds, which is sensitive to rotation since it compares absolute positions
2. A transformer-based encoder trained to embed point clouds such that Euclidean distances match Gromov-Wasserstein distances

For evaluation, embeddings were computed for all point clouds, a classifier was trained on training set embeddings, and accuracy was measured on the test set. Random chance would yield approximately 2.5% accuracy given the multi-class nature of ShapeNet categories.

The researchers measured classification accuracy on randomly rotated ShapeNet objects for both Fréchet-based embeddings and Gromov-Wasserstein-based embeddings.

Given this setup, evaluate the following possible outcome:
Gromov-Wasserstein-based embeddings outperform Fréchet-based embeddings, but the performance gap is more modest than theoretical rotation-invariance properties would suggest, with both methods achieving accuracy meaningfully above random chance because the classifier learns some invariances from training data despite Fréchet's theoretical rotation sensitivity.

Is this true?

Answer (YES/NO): YES